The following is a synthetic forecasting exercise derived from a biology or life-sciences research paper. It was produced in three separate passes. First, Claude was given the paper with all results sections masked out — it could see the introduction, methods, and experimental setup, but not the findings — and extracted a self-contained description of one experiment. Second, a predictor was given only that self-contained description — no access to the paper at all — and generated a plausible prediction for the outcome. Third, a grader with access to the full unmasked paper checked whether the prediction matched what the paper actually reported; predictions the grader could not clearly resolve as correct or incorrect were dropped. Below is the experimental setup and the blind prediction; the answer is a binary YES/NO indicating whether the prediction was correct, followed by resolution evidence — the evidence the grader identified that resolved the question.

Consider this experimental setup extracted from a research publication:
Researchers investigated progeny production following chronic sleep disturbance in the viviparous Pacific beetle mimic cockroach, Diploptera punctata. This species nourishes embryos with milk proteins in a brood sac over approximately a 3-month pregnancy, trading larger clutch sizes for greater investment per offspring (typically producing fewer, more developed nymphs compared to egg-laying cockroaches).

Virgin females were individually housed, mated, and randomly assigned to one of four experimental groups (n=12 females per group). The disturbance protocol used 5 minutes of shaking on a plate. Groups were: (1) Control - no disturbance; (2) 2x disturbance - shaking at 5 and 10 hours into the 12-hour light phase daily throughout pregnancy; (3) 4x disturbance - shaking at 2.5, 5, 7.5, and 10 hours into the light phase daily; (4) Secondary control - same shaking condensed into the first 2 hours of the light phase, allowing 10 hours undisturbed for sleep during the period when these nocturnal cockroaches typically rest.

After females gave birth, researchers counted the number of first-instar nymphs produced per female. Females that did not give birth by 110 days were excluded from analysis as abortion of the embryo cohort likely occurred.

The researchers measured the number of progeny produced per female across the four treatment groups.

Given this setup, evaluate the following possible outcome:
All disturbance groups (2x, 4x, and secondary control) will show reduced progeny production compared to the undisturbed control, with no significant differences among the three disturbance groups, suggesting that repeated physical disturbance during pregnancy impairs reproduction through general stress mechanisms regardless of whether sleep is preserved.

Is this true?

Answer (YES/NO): NO